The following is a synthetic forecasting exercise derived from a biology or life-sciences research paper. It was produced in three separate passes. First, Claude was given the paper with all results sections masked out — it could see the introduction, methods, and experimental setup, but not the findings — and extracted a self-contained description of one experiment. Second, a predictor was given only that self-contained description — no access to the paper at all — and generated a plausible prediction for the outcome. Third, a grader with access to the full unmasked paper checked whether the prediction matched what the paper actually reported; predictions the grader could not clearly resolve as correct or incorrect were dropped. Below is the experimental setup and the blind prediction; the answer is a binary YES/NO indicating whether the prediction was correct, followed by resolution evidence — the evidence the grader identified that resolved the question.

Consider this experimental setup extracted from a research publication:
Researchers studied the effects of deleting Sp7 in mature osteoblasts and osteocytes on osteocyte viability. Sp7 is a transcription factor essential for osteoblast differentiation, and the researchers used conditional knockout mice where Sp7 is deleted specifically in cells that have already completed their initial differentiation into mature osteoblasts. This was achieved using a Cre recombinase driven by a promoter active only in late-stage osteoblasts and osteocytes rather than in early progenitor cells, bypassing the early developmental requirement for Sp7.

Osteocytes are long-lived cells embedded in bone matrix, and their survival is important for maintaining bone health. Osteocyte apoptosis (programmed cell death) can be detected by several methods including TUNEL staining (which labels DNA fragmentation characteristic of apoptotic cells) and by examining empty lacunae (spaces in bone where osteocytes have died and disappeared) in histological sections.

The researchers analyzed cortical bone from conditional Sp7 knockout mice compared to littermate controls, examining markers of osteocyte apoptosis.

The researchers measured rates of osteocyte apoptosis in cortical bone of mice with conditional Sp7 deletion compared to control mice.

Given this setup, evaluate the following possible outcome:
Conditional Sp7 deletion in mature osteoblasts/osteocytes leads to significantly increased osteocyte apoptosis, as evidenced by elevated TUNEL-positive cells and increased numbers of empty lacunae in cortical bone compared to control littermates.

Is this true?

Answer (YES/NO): YES